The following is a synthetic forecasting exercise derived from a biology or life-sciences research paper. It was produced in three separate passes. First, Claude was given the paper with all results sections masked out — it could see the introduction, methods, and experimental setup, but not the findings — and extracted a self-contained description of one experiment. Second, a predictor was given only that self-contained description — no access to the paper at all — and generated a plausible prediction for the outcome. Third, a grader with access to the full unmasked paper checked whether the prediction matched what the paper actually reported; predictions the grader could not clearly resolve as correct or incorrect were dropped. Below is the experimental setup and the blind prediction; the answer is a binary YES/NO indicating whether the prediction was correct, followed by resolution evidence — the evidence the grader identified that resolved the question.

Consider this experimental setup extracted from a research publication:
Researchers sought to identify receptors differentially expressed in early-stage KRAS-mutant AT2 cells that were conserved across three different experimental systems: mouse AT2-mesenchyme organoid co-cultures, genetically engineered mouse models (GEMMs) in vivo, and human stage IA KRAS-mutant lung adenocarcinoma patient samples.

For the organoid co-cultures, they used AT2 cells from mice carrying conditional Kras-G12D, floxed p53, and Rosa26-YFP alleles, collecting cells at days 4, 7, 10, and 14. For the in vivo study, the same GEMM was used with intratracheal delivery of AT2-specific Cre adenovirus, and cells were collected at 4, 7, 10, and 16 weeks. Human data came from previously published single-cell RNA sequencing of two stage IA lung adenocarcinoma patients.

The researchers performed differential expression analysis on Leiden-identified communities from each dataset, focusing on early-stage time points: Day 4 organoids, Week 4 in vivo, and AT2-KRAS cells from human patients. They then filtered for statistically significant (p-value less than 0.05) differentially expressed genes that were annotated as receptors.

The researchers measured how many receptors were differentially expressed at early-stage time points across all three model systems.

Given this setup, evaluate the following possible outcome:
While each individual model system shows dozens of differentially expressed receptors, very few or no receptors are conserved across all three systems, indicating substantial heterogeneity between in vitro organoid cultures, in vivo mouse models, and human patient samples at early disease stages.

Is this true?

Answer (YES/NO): NO